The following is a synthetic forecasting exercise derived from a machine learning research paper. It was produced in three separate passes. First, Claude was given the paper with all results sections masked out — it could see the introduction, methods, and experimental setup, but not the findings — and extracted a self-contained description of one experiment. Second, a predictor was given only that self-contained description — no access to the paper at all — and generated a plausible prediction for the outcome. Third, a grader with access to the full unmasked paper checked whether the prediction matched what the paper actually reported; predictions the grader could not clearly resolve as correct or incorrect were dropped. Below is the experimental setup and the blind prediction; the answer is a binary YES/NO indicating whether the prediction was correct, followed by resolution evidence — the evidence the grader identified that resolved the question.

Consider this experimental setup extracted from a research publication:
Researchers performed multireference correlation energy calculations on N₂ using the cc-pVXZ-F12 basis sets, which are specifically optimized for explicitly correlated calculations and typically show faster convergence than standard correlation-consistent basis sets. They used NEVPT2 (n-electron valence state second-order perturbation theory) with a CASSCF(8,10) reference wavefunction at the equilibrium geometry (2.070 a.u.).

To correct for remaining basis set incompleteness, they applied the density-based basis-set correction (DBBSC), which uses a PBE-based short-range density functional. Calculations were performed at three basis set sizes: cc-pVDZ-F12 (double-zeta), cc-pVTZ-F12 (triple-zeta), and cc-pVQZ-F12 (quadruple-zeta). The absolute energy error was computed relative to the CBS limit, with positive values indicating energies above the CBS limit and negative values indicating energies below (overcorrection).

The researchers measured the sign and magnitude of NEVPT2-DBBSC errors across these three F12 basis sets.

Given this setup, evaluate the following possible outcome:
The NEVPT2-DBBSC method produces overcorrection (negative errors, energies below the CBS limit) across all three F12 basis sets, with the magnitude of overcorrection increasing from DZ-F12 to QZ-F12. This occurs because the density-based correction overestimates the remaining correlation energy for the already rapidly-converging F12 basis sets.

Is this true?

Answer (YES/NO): NO